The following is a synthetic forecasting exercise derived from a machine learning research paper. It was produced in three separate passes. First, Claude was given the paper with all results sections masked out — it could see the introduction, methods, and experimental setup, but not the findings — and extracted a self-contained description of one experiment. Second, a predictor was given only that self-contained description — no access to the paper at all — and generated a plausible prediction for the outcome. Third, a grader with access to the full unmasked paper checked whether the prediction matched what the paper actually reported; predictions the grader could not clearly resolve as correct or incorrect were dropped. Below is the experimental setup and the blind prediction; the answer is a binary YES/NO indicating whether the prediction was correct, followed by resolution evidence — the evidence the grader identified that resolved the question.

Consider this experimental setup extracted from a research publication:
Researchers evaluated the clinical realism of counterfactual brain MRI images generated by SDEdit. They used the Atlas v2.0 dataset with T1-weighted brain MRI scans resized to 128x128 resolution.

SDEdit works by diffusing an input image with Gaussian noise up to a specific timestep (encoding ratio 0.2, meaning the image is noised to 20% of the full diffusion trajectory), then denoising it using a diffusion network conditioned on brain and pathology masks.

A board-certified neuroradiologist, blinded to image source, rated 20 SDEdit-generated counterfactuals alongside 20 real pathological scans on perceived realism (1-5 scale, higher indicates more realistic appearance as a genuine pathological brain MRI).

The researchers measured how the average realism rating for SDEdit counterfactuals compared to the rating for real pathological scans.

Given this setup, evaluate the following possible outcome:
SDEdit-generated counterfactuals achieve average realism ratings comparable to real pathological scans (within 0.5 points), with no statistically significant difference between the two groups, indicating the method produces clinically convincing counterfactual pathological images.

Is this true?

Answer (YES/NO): NO